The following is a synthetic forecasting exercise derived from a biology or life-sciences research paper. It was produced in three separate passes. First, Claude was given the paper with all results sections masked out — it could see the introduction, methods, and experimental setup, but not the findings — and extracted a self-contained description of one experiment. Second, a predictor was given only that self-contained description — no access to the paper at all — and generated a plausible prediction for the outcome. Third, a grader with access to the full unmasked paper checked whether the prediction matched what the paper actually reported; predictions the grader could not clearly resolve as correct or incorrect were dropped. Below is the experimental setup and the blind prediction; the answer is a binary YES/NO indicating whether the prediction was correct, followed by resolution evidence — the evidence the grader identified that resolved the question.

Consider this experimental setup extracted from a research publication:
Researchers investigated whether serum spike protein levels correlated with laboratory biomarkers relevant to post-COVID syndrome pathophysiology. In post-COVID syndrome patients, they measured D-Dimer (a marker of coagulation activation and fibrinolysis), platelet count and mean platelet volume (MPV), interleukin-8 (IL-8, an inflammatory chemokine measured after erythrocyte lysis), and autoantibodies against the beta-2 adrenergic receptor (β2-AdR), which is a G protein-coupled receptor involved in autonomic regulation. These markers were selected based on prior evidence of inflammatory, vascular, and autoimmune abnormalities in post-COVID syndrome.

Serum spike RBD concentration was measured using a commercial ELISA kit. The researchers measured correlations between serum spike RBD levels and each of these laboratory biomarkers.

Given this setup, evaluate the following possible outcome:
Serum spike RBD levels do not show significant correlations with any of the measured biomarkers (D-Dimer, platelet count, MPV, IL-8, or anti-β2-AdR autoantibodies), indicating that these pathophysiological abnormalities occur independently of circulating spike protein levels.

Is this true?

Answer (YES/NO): YES